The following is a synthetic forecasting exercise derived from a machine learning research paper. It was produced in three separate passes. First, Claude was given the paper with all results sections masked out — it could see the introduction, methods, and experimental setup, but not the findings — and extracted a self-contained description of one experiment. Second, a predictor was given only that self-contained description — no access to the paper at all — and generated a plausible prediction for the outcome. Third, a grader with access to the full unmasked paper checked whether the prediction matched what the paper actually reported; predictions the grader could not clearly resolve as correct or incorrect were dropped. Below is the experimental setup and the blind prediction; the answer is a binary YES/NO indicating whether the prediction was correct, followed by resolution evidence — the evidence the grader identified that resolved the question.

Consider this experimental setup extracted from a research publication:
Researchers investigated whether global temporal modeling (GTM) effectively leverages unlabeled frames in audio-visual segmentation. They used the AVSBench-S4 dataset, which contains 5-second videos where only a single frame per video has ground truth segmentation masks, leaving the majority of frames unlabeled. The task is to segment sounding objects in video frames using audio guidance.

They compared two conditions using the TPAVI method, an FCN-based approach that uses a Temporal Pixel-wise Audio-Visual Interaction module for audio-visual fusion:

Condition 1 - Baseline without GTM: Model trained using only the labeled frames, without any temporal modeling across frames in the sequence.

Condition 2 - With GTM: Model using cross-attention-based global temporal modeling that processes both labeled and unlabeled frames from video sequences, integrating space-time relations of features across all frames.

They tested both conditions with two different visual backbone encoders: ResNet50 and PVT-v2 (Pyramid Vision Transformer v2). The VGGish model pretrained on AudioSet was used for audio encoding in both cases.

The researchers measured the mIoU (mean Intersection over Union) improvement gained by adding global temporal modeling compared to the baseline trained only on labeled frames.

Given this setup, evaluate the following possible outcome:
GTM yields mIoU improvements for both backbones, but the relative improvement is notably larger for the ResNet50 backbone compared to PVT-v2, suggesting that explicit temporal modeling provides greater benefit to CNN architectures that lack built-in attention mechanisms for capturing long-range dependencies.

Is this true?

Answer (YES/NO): NO